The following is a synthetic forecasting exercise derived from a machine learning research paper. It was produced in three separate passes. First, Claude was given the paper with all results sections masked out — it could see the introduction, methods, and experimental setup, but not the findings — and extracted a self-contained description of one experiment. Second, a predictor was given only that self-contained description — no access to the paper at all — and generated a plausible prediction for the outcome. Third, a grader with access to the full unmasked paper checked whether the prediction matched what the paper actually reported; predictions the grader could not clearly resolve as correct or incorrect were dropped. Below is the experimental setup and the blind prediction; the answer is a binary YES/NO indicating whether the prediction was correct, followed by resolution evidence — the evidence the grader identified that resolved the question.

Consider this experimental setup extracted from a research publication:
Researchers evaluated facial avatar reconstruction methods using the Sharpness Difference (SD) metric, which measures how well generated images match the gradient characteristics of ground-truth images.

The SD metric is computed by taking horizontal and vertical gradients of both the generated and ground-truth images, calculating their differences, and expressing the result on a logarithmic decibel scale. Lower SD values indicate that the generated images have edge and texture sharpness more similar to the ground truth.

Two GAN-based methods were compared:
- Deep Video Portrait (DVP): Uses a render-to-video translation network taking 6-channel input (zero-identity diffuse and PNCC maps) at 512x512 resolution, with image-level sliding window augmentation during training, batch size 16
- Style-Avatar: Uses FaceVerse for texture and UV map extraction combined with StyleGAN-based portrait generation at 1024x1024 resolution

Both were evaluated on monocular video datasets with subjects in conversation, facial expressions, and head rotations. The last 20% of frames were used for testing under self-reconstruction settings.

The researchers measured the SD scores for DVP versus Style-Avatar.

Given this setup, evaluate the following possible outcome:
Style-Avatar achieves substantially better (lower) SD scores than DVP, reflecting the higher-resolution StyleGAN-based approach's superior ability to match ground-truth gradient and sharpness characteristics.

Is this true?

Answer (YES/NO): NO